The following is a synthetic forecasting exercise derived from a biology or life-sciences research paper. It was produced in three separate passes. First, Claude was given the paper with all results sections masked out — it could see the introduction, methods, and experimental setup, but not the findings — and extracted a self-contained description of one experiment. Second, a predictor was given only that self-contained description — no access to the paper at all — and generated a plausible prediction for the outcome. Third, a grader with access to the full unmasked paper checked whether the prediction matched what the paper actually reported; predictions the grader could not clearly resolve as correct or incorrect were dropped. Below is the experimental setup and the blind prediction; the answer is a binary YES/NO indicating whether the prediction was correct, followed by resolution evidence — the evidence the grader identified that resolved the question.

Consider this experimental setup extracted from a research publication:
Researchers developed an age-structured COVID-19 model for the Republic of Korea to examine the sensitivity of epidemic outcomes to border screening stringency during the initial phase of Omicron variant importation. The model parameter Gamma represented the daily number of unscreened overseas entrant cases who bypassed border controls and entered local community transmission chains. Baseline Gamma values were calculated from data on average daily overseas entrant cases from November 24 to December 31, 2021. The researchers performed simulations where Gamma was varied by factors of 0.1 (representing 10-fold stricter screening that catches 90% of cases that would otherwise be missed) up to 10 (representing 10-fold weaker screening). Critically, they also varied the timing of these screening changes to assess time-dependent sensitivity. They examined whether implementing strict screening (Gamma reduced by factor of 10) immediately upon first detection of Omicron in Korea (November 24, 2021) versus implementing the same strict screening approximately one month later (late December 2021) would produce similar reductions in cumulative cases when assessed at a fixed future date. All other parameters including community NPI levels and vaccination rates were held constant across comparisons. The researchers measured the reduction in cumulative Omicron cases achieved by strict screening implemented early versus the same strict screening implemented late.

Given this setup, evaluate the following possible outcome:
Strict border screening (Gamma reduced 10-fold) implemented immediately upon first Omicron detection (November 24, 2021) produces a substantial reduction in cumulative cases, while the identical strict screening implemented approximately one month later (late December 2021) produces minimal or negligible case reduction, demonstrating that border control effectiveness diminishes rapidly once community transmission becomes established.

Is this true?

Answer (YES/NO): YES